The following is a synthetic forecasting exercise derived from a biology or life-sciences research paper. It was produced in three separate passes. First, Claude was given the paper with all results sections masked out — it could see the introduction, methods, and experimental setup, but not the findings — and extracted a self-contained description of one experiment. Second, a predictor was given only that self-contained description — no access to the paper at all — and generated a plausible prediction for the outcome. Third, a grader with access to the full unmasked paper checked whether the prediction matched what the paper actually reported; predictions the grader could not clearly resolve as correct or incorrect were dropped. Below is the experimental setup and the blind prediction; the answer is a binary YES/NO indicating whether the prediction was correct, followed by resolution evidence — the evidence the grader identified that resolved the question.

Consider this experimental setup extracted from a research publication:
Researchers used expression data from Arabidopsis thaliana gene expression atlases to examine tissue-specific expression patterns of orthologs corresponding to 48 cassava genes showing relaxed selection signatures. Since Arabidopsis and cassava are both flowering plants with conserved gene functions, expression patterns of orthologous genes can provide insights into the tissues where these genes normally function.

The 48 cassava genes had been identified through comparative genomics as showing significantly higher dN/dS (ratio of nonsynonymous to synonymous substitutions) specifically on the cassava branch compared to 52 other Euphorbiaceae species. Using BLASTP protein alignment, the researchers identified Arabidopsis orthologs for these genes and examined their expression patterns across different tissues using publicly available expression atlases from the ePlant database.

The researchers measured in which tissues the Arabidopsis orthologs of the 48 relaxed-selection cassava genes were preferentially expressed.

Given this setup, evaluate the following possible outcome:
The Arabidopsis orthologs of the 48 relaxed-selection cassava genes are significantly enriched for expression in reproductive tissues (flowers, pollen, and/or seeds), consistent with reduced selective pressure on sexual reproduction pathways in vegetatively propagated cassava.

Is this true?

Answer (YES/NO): YES